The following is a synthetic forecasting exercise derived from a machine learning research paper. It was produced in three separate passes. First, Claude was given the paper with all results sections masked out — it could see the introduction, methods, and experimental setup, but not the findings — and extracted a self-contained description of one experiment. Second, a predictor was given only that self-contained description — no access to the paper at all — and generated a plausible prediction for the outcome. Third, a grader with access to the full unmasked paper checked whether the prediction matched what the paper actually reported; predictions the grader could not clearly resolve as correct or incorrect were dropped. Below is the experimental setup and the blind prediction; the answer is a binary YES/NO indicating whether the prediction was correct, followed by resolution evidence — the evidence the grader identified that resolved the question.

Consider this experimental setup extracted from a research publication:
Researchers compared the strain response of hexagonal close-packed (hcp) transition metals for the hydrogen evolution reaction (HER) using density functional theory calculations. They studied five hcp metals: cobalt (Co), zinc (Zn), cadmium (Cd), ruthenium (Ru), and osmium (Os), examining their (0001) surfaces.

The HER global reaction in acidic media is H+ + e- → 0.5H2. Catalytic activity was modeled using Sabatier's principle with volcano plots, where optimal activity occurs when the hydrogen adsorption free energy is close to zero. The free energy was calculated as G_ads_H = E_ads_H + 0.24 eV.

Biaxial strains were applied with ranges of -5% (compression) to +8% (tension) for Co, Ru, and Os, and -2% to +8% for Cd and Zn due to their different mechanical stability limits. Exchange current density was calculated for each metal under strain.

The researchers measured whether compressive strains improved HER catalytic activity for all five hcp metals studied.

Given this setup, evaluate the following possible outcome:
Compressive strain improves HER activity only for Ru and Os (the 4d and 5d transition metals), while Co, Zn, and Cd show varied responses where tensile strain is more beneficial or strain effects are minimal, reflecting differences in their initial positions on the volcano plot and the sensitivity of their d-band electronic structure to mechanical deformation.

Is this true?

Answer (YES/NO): NO